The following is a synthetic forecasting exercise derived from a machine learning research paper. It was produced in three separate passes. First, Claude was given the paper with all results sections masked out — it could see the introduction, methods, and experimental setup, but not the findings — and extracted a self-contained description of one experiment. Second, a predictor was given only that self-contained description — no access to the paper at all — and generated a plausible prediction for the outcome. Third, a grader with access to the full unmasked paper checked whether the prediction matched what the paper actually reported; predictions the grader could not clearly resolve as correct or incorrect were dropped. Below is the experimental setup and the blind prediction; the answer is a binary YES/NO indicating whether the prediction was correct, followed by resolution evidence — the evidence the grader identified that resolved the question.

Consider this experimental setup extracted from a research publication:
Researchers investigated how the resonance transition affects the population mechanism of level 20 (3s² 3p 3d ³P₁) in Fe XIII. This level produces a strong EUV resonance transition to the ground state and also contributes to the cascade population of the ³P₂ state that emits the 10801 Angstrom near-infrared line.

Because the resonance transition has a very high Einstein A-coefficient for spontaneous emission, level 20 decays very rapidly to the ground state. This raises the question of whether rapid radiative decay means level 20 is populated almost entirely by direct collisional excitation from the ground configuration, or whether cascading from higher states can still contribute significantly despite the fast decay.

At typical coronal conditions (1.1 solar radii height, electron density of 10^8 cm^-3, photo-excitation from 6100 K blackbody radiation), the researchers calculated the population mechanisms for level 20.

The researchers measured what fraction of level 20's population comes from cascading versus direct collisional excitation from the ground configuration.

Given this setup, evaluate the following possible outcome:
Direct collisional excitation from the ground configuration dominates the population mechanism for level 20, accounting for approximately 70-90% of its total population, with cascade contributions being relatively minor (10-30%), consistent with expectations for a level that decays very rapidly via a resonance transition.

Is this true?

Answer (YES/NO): NO